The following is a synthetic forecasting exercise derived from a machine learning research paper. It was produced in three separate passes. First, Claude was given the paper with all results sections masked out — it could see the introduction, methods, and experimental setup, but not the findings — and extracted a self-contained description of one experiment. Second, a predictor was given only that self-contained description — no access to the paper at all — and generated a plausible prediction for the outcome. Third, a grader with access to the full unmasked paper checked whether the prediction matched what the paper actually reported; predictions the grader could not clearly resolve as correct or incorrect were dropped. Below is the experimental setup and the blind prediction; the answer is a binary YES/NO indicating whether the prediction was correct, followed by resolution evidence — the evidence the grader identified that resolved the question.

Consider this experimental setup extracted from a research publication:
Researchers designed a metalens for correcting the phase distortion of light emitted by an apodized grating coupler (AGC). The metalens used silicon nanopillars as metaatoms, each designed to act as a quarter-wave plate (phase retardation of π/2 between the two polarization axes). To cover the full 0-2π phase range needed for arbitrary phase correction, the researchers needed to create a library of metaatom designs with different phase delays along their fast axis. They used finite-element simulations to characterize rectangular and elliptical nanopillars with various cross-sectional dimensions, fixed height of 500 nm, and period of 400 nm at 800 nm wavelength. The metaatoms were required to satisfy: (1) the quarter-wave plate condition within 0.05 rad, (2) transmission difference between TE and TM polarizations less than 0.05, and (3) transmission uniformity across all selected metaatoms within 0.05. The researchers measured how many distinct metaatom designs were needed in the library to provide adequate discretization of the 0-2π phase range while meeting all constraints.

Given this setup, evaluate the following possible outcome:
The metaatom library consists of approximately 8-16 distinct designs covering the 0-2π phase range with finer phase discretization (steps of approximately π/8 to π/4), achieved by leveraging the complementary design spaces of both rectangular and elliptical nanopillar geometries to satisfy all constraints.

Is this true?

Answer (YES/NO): NO